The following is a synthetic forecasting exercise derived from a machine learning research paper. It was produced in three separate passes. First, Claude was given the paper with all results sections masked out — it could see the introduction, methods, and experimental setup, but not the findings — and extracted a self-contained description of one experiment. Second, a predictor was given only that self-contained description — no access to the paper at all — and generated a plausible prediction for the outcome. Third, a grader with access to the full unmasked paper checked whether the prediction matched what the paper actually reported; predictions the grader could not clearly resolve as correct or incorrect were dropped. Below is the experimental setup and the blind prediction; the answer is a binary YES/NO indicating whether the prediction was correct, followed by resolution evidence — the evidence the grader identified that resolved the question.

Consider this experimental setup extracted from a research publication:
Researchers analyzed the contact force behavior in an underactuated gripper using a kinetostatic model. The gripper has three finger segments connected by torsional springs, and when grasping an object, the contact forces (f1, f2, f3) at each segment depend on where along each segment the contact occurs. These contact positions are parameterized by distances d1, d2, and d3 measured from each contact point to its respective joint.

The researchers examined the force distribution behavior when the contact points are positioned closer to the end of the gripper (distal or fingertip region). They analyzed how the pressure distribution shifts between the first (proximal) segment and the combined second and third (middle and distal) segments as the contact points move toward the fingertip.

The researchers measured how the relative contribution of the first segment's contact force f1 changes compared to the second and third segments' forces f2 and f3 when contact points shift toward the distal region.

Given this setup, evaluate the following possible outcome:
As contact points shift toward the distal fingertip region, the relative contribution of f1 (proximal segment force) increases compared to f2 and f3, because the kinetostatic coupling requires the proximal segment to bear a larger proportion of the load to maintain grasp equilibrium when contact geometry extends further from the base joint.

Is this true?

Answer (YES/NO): NO